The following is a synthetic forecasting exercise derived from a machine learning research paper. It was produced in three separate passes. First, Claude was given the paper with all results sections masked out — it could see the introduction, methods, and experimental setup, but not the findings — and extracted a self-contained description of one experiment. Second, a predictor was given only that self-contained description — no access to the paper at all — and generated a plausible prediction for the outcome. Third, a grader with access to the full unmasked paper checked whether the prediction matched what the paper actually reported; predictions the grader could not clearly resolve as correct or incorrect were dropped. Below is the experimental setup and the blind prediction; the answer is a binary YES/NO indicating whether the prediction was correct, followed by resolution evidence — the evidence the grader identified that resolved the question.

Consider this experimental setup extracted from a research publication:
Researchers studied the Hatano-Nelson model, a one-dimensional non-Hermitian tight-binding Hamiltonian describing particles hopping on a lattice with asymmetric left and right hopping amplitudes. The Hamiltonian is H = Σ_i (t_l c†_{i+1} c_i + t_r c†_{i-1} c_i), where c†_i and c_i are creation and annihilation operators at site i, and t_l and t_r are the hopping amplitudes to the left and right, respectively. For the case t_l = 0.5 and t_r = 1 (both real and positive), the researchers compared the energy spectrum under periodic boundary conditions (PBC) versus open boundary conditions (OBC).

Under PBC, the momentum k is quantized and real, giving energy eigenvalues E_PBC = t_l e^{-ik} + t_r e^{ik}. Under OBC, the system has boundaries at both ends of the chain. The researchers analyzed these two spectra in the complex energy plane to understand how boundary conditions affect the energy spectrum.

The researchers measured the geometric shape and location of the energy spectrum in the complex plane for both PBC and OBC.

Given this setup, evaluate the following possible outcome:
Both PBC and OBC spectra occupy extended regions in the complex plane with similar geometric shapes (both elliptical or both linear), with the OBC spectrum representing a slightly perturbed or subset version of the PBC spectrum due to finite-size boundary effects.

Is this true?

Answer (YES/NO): NO